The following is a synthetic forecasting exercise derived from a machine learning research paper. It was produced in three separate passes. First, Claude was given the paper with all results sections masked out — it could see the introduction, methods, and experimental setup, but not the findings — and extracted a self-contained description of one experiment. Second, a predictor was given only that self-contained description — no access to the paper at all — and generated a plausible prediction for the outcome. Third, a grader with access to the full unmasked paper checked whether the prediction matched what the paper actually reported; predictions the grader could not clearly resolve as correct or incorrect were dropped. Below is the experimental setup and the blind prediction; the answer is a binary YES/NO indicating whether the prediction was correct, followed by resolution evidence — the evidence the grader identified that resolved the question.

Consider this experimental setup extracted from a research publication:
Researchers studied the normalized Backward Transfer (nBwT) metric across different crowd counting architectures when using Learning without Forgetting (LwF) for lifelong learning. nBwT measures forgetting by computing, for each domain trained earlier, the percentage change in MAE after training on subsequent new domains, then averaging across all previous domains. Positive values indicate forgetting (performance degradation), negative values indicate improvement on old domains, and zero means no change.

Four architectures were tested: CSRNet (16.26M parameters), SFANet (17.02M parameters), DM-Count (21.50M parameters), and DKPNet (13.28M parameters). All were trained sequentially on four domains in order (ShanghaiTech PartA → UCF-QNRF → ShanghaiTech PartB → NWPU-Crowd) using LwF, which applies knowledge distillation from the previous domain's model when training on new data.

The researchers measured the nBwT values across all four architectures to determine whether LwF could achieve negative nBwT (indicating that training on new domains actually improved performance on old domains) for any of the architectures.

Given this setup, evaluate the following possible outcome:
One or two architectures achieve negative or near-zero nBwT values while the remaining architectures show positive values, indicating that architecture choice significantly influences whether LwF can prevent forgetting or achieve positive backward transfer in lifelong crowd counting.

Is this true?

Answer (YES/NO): NO